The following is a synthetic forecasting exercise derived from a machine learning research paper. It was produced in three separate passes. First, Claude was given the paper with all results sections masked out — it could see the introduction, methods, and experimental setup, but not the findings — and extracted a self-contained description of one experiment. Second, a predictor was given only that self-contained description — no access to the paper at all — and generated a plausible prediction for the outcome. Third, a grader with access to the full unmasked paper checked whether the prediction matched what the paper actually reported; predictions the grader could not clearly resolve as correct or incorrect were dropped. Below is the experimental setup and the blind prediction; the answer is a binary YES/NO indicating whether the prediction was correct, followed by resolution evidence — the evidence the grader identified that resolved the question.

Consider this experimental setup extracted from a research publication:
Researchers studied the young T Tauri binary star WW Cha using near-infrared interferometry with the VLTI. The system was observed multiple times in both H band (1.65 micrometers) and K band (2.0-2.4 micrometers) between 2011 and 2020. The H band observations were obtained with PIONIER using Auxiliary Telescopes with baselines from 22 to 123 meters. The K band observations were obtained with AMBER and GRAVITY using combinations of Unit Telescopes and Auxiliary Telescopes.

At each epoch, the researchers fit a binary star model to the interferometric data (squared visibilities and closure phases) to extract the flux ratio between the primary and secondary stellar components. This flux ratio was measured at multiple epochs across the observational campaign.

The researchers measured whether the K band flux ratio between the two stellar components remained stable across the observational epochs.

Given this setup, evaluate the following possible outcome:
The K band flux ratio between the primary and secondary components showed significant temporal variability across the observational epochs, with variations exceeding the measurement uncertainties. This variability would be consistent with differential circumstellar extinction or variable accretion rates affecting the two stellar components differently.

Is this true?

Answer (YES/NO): YES